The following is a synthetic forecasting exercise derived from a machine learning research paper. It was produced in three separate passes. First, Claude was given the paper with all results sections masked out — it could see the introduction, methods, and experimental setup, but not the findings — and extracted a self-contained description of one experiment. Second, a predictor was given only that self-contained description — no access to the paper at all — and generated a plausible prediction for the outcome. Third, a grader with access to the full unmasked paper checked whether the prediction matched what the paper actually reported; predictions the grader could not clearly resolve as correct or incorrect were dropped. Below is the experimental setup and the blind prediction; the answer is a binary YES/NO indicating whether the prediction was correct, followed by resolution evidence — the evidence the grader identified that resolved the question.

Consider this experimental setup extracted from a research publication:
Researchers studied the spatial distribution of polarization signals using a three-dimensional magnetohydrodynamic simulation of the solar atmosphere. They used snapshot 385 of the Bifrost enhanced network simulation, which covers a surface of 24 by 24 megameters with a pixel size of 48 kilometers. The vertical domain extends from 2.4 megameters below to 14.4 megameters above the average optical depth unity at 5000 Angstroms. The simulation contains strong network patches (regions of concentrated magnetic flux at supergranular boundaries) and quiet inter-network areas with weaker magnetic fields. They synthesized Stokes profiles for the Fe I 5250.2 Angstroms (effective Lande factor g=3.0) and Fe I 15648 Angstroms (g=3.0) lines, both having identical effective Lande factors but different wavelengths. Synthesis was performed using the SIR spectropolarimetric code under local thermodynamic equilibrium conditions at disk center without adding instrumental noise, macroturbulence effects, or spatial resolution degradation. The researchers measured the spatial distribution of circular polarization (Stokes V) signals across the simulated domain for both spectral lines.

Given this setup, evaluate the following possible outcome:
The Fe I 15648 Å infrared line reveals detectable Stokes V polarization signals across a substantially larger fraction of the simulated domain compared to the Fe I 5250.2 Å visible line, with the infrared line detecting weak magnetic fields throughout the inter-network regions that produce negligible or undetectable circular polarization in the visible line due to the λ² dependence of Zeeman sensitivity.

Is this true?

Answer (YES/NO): NO